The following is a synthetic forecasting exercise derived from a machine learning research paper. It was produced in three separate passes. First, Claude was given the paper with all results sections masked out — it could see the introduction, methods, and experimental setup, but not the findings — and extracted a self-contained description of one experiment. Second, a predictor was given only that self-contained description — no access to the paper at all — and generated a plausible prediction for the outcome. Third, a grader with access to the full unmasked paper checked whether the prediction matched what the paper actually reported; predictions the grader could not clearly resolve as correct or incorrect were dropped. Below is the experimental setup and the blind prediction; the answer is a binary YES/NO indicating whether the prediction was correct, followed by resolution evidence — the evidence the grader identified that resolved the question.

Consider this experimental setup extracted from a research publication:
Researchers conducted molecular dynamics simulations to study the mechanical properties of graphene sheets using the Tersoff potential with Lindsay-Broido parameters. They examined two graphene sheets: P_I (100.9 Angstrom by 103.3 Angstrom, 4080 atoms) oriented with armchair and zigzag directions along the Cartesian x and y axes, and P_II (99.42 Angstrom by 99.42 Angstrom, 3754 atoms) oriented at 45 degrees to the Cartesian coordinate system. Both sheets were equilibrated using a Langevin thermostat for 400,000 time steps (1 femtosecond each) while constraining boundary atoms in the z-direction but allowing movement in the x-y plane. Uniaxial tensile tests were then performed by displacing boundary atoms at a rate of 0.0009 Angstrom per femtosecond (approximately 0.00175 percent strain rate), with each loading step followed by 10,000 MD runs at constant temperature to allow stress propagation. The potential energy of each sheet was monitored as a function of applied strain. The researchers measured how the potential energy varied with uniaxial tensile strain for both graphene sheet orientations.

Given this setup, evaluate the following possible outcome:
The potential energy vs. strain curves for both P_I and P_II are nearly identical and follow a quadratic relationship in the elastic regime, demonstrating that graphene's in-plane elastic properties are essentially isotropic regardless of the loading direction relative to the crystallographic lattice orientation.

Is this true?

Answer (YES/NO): YES